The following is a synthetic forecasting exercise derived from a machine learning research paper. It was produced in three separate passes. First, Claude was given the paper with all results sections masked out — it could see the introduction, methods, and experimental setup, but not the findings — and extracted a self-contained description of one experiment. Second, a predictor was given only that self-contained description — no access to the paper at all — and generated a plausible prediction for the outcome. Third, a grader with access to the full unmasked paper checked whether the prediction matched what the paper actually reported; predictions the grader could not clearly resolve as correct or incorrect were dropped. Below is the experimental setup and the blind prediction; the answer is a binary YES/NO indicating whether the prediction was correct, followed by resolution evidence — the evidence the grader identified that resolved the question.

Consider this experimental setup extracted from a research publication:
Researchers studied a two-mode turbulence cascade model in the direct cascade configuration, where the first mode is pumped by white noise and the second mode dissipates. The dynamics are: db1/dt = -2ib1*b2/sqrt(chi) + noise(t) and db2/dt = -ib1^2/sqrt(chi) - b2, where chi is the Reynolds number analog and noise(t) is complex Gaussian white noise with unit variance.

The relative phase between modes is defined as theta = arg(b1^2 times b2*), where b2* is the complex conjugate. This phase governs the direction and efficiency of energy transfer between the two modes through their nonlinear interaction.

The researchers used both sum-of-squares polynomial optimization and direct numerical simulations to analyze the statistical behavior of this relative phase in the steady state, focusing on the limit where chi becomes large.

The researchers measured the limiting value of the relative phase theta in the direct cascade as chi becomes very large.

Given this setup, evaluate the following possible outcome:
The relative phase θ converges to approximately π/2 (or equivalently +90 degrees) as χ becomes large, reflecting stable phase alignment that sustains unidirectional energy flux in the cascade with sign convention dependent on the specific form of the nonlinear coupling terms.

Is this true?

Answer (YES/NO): YES